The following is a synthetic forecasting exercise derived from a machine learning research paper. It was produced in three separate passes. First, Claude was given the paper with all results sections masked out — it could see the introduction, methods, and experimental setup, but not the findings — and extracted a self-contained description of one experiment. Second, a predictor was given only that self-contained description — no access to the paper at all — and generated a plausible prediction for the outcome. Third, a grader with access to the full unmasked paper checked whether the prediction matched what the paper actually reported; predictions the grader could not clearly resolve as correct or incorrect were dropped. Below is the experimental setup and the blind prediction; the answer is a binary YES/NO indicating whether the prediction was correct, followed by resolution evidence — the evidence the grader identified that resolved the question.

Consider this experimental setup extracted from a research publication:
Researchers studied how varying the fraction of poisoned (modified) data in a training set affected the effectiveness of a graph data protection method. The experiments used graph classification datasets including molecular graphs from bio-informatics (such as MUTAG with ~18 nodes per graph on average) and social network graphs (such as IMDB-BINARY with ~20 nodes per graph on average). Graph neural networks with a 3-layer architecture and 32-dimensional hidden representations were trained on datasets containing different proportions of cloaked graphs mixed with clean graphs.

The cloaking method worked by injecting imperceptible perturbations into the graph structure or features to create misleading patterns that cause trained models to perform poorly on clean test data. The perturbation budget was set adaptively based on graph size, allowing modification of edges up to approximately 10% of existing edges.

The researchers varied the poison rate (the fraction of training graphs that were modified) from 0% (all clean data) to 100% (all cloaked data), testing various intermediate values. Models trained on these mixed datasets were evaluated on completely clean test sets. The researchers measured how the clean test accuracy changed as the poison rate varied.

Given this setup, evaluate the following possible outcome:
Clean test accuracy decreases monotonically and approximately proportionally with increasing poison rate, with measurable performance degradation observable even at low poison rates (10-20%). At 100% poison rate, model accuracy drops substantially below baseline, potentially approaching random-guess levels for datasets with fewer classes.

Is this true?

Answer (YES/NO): NO